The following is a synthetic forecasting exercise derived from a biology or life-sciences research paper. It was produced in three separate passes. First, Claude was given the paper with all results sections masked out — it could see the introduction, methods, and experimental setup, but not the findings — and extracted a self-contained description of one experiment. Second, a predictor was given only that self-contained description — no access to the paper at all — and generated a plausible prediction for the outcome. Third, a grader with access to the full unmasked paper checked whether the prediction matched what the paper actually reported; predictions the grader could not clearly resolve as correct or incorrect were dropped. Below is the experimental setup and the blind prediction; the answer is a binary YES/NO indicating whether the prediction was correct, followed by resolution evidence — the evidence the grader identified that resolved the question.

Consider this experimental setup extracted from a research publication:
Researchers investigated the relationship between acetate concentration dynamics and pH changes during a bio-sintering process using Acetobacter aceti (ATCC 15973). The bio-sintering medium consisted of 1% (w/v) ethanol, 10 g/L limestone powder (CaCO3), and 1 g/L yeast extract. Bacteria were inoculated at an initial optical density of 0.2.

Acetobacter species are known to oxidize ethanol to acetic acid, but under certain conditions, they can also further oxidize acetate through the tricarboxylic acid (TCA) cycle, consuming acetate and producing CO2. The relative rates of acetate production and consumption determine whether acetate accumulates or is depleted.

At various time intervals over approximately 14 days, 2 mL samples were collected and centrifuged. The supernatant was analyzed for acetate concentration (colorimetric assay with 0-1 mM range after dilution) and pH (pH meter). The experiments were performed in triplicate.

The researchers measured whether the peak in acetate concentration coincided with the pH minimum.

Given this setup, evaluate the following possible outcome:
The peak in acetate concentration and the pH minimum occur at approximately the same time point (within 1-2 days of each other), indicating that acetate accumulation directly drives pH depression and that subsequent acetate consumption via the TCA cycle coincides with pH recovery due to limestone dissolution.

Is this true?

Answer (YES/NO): YES